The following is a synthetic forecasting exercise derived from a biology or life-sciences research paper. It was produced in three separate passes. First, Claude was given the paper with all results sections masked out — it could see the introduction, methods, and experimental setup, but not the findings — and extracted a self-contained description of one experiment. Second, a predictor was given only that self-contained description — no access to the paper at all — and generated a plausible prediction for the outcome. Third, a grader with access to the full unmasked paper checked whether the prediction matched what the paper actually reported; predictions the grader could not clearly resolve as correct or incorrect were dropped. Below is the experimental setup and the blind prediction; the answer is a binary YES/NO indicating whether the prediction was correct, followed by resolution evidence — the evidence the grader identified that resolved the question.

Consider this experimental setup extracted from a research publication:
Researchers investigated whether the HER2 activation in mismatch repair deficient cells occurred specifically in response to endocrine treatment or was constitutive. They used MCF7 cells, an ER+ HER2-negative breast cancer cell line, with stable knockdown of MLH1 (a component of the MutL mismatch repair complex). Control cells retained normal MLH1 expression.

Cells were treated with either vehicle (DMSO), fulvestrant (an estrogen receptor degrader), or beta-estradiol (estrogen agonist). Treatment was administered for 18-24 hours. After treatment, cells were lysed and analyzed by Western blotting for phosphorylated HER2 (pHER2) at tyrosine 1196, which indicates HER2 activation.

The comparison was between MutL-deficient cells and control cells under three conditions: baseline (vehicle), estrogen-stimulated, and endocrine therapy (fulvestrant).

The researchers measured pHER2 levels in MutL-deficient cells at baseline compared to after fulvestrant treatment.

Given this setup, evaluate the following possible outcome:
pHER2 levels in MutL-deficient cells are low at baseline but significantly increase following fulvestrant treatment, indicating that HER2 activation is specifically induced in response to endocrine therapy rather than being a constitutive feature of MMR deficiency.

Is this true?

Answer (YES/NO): NO